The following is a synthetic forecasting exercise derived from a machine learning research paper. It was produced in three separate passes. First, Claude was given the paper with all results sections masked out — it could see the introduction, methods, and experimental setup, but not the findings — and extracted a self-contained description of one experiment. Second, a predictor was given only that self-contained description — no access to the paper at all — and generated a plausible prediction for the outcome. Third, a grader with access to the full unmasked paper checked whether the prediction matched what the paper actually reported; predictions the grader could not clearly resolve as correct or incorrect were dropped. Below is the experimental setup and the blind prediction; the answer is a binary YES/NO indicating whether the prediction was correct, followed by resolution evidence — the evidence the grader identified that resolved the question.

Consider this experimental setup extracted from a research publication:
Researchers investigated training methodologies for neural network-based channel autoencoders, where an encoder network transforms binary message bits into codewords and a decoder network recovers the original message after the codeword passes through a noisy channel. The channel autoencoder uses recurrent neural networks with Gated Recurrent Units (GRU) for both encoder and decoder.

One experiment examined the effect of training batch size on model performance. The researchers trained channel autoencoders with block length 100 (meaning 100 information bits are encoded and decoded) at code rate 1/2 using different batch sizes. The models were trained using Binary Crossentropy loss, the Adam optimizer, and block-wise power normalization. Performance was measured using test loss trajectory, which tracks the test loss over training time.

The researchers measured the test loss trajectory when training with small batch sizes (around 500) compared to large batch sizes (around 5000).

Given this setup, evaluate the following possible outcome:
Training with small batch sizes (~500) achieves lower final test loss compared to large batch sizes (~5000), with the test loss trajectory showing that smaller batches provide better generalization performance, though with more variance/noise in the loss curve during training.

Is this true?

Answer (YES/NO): NO